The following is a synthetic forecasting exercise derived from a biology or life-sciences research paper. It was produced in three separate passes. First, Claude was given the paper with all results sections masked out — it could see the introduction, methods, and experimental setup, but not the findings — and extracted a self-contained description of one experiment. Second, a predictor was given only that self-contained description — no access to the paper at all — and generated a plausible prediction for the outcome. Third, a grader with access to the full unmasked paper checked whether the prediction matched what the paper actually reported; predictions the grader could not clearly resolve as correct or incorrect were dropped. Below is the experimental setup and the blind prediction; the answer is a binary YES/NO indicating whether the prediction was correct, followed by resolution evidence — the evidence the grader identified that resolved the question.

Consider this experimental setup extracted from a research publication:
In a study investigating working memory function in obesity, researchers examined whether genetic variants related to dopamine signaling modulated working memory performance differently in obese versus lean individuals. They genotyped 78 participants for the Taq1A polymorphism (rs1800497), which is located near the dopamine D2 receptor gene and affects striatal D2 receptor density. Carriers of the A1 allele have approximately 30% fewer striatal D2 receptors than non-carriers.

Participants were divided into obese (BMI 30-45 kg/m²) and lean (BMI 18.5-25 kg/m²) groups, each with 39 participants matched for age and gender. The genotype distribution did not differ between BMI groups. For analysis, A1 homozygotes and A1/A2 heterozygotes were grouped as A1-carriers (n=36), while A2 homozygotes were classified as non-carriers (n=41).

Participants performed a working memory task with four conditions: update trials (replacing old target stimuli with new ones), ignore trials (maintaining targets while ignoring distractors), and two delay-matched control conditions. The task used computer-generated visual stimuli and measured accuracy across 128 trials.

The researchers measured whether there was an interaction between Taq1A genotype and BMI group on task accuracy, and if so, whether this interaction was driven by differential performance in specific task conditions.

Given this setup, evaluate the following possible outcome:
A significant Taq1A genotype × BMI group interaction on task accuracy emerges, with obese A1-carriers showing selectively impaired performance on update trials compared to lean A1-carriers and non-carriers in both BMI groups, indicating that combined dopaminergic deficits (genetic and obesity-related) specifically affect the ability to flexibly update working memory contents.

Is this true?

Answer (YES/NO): NO